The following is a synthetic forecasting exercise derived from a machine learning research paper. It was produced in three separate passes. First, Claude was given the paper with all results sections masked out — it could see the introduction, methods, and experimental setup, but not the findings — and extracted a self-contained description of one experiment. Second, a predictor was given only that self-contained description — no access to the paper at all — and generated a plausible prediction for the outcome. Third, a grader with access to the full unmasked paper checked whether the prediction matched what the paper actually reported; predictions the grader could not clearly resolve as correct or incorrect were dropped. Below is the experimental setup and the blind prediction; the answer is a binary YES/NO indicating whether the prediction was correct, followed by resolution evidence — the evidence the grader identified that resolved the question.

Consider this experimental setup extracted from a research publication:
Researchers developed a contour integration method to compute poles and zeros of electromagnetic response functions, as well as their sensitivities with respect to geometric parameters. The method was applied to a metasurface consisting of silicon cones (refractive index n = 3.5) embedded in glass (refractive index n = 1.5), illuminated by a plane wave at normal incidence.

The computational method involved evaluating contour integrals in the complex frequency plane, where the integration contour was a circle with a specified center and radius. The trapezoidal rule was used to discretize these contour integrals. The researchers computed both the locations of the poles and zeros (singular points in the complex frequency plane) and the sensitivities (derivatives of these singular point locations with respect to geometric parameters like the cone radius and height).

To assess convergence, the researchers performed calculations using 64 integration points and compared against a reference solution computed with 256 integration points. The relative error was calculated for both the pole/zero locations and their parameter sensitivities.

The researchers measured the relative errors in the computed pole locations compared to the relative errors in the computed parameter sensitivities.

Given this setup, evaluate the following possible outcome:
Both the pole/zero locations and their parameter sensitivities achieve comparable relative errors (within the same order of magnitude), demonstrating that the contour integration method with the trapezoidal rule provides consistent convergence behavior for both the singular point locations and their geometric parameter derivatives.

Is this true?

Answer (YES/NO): NO